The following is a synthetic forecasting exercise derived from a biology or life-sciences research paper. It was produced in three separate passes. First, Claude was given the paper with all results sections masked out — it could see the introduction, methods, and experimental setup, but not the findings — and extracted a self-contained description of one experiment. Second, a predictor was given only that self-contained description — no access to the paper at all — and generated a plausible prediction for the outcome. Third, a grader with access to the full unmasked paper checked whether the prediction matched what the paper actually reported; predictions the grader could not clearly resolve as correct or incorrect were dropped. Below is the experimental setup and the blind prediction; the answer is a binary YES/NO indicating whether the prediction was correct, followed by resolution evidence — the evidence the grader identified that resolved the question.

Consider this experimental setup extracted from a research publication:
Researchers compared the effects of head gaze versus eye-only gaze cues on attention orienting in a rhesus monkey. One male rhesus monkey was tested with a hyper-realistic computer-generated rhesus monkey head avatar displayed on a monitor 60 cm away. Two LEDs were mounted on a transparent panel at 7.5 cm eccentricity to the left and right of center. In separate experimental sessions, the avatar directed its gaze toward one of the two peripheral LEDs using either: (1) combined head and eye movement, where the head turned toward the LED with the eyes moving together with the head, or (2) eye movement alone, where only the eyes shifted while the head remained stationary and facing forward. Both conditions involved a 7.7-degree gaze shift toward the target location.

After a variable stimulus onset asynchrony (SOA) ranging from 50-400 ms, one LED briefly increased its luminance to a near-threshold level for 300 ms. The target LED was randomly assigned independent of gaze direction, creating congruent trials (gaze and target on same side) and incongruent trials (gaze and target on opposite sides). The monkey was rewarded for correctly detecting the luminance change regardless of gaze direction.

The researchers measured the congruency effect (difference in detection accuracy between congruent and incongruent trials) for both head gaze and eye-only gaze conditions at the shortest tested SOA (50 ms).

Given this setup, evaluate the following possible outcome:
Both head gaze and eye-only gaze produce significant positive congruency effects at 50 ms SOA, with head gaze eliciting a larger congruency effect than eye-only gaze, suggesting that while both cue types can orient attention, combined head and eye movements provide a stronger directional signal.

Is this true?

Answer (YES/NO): NO